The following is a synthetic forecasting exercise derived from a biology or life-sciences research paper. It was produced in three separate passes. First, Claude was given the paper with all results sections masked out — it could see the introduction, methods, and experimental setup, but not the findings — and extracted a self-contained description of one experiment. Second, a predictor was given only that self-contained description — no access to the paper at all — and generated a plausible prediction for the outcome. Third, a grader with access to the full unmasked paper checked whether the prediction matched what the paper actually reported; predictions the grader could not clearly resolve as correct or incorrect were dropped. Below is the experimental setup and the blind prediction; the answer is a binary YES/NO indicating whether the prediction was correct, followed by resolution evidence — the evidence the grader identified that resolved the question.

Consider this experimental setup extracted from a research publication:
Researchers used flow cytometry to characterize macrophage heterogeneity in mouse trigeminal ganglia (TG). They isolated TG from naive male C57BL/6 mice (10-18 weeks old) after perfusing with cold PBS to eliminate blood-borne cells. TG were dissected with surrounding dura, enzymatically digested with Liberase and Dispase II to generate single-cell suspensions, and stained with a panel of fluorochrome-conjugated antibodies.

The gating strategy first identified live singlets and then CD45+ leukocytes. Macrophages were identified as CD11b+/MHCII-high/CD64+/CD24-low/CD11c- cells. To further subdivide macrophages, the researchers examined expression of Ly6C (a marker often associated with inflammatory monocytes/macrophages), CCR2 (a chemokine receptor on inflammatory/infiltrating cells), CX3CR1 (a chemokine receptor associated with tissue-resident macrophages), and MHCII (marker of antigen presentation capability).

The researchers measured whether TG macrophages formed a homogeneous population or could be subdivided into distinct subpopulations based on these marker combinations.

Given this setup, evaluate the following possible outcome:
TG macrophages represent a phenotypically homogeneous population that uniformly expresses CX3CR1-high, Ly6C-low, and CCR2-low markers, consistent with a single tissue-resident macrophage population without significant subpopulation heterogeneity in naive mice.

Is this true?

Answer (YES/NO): NO